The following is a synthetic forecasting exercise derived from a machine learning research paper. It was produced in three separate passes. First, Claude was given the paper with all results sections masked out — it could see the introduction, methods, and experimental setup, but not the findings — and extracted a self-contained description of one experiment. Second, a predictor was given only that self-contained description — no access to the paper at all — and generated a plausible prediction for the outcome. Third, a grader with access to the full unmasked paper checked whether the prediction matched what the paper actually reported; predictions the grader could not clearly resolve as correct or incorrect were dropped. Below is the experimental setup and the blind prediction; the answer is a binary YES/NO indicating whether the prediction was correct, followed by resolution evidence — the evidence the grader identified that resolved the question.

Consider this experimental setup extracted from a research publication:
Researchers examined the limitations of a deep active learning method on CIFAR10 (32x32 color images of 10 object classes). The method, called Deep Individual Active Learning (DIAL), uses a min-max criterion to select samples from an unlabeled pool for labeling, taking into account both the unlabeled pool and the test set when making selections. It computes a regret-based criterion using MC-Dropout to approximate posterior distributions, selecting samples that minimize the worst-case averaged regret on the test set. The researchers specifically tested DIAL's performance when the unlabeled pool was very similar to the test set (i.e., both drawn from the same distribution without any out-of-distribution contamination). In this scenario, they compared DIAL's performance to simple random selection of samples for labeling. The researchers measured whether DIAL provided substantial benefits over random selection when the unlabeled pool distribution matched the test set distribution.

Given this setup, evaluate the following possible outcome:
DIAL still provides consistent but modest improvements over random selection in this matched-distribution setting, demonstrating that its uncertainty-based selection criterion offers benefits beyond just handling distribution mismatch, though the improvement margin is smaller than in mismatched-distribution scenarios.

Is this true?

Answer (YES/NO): NO